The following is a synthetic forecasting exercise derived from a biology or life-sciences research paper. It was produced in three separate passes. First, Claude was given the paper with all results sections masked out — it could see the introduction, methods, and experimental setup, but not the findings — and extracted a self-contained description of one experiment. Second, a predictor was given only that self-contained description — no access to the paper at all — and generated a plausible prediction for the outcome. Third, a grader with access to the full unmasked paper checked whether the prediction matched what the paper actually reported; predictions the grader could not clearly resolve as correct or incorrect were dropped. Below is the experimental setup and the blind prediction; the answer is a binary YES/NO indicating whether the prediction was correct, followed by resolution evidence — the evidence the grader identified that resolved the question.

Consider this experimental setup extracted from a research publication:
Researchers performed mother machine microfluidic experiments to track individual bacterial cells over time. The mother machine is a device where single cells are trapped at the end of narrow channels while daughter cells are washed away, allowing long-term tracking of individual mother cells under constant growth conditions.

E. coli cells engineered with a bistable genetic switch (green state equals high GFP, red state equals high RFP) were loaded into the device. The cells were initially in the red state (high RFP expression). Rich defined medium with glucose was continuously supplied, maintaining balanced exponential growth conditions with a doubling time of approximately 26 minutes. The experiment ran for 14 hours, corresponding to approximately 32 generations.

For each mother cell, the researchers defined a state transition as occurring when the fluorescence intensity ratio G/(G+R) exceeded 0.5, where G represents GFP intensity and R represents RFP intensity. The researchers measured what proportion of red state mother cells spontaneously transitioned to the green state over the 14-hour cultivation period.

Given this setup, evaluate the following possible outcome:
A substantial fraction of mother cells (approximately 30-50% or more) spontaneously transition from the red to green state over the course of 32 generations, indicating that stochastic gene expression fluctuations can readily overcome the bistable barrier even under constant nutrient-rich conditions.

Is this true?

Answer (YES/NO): YES